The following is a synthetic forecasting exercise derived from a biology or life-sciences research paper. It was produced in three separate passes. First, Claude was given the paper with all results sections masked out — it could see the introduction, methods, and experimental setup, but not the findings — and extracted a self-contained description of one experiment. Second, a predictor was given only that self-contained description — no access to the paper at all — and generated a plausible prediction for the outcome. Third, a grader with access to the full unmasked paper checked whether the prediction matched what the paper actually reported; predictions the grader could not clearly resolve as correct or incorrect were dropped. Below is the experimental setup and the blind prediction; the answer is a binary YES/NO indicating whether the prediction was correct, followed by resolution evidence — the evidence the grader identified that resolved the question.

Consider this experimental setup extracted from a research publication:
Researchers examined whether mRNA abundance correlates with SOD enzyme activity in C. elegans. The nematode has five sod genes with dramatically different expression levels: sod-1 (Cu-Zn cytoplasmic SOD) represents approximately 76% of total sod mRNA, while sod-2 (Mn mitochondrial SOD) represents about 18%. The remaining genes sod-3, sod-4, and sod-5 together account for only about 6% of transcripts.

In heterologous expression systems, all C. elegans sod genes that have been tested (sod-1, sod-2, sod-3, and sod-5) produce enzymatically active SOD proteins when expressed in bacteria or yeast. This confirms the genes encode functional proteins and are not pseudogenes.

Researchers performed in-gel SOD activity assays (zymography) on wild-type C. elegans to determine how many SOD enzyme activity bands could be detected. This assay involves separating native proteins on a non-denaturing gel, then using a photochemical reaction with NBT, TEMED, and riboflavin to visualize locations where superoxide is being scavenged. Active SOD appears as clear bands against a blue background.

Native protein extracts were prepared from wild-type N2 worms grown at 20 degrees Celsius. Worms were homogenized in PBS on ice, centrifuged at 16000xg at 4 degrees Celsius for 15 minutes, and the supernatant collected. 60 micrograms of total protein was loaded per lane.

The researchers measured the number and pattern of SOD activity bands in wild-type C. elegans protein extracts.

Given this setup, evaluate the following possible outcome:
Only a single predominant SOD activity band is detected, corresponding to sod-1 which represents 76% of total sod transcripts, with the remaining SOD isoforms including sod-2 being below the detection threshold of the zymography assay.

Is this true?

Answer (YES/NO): NO